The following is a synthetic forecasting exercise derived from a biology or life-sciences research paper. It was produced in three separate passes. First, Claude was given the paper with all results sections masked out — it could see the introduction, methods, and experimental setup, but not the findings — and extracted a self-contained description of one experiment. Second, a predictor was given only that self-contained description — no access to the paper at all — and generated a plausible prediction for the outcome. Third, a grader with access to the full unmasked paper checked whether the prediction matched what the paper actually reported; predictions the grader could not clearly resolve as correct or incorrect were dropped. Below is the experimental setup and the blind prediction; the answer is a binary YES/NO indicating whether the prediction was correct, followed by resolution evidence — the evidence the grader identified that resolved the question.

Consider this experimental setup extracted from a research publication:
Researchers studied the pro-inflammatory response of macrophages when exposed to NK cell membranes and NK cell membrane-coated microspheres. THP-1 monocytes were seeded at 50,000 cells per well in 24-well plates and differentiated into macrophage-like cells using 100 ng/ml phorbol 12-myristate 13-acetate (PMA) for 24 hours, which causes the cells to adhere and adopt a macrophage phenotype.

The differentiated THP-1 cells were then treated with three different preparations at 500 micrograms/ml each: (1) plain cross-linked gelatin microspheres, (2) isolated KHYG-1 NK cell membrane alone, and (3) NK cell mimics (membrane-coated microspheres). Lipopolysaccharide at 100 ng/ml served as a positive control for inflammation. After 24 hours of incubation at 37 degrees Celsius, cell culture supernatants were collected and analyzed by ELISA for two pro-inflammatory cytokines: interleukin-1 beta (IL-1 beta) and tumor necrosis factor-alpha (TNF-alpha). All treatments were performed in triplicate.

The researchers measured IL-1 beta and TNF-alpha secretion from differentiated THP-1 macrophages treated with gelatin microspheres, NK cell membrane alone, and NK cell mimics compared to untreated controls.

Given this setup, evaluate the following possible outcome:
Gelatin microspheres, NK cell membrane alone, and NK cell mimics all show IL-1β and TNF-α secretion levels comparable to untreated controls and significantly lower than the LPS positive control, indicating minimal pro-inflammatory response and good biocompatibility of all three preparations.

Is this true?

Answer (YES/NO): YES